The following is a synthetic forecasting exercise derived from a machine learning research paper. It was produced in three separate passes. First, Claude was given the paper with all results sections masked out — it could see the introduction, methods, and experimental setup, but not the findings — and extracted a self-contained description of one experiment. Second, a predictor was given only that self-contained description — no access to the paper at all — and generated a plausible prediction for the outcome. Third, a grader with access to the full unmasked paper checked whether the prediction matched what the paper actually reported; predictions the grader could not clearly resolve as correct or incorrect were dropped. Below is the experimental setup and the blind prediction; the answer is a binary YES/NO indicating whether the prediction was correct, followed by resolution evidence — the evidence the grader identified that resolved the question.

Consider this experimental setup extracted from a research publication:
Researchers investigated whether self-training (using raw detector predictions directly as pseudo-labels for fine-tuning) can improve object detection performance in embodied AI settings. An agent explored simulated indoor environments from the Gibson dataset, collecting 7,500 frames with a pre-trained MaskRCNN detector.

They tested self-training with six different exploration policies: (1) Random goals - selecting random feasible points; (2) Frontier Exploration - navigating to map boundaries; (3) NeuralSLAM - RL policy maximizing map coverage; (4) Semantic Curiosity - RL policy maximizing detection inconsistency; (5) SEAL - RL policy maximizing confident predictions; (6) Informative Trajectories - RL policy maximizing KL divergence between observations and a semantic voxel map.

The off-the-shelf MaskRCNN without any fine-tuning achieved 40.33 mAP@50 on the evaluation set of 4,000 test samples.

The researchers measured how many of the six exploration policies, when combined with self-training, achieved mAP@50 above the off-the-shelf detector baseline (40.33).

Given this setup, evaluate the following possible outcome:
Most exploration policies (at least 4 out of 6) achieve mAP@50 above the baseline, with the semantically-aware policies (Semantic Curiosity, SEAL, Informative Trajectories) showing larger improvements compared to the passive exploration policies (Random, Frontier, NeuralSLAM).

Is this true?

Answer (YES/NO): NO